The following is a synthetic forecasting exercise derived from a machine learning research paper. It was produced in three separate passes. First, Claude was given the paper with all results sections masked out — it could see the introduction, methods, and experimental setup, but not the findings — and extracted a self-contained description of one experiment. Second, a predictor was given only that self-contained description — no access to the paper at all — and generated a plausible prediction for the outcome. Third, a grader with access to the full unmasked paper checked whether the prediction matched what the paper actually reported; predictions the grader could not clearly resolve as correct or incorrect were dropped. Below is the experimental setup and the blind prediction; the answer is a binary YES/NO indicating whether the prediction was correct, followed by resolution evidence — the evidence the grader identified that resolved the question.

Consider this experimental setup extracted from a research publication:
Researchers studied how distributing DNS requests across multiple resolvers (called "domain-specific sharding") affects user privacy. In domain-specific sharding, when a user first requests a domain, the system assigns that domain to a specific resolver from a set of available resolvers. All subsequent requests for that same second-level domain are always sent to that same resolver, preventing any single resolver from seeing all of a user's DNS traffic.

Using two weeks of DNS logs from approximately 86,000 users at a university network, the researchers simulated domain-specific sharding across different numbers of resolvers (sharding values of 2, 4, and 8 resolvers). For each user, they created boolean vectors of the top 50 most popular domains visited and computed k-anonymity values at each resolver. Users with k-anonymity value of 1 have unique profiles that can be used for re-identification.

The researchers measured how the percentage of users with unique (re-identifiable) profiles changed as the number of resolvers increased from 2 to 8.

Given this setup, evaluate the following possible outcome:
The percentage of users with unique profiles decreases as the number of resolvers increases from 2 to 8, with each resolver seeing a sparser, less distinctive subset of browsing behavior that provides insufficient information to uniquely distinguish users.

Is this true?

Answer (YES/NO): YES